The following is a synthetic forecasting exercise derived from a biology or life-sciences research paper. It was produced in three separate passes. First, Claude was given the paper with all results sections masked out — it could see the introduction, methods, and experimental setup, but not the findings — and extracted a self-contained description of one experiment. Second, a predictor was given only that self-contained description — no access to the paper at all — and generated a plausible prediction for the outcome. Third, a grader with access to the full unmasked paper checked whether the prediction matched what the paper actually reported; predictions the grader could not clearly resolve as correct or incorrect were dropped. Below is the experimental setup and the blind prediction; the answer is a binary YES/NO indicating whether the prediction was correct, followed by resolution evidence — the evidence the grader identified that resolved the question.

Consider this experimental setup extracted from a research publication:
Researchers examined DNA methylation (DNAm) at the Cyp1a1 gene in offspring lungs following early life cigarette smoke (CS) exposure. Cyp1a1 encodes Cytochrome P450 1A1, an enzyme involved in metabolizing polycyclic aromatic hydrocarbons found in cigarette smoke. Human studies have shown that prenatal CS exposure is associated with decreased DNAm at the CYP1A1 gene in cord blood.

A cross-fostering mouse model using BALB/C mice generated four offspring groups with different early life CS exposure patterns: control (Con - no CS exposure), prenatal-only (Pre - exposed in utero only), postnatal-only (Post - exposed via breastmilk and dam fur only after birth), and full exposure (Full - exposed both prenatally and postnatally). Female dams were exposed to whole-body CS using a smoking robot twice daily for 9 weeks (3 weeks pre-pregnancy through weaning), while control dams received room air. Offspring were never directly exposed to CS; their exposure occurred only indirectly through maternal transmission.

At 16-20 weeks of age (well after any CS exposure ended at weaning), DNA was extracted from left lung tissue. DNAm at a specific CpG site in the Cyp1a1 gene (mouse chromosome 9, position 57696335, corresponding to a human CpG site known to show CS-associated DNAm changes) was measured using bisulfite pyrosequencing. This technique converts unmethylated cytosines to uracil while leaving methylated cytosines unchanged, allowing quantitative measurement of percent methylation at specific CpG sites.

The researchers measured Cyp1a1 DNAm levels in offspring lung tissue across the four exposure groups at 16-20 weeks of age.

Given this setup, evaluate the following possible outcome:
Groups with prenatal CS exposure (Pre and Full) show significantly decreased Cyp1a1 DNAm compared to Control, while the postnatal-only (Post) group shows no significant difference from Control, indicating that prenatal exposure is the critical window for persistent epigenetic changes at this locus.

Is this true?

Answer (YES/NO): NO